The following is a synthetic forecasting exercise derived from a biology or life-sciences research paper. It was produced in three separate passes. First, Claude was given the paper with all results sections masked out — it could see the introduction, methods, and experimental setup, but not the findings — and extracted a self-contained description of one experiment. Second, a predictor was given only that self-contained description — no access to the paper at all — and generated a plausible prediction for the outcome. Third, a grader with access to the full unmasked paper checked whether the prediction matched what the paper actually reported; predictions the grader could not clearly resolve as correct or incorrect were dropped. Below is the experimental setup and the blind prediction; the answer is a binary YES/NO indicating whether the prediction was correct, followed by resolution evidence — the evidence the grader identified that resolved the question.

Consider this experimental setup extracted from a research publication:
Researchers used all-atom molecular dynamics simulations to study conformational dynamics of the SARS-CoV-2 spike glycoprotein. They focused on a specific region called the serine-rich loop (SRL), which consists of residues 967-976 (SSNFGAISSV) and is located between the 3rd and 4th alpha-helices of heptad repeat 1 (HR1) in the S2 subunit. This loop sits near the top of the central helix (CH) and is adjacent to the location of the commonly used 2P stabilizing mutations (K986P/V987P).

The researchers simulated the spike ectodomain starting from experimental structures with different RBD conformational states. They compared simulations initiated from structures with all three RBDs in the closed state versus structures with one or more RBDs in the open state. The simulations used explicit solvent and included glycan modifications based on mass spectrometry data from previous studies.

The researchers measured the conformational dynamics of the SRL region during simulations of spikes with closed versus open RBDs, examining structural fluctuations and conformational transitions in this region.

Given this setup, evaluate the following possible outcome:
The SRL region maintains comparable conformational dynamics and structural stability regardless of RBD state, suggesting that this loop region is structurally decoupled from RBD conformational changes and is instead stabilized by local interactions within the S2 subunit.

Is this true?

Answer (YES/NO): NO